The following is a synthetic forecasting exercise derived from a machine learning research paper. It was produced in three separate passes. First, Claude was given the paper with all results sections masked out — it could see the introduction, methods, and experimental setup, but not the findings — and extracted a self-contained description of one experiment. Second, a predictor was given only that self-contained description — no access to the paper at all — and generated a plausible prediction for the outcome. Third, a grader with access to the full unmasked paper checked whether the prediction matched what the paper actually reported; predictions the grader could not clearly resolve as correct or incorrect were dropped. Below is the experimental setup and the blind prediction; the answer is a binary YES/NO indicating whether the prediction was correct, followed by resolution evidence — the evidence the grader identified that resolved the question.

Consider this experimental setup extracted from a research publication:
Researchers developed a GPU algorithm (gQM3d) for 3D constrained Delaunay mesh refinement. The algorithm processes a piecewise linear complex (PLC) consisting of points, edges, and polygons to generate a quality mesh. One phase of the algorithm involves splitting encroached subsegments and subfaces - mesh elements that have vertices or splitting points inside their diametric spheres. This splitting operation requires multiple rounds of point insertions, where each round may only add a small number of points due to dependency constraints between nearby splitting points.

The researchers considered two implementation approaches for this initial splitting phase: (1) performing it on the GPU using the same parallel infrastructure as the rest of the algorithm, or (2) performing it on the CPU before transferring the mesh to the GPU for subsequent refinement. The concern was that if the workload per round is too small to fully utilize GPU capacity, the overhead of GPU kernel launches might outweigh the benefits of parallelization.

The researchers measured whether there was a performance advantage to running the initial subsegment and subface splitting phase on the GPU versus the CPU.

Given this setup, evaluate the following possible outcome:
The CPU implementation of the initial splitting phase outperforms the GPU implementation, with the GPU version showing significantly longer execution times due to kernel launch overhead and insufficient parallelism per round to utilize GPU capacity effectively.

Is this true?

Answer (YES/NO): NO